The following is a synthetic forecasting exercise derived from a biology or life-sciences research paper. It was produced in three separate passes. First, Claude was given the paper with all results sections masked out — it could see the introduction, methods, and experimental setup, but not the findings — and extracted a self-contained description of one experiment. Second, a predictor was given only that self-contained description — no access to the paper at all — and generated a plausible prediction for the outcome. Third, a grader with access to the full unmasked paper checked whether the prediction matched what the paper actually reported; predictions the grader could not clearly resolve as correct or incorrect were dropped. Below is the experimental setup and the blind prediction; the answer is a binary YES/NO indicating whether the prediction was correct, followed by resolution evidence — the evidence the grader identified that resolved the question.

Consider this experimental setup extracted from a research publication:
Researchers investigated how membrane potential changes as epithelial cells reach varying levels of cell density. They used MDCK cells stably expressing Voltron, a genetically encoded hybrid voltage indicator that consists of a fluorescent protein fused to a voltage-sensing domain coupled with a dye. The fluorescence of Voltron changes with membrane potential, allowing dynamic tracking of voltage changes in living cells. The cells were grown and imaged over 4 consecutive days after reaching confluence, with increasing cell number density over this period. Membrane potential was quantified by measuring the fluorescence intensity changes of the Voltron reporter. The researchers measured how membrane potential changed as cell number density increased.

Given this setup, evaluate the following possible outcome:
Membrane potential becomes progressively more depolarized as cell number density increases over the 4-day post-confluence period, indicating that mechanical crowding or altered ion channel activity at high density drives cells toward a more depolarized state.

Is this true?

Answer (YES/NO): NO